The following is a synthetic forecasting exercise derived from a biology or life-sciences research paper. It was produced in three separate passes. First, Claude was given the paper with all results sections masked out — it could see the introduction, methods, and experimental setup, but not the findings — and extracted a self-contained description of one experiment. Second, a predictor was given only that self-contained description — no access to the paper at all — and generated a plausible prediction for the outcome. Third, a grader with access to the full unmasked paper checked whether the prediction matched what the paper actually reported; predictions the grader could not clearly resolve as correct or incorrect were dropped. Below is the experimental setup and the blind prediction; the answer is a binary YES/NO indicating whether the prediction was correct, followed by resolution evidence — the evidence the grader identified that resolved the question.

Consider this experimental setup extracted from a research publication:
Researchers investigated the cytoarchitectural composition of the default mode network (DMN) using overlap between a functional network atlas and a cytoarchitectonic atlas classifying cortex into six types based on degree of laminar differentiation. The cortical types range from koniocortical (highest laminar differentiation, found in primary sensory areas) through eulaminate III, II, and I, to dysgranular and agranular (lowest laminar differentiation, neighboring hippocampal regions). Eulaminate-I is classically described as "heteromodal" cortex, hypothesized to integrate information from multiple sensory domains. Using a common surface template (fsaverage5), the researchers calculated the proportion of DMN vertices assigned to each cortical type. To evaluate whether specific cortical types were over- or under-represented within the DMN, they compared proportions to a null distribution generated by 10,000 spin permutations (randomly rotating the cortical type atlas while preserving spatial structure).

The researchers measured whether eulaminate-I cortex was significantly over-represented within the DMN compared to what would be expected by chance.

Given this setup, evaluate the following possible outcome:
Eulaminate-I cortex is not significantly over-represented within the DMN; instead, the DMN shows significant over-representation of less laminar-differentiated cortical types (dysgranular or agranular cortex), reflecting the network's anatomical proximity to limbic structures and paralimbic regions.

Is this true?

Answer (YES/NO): NO